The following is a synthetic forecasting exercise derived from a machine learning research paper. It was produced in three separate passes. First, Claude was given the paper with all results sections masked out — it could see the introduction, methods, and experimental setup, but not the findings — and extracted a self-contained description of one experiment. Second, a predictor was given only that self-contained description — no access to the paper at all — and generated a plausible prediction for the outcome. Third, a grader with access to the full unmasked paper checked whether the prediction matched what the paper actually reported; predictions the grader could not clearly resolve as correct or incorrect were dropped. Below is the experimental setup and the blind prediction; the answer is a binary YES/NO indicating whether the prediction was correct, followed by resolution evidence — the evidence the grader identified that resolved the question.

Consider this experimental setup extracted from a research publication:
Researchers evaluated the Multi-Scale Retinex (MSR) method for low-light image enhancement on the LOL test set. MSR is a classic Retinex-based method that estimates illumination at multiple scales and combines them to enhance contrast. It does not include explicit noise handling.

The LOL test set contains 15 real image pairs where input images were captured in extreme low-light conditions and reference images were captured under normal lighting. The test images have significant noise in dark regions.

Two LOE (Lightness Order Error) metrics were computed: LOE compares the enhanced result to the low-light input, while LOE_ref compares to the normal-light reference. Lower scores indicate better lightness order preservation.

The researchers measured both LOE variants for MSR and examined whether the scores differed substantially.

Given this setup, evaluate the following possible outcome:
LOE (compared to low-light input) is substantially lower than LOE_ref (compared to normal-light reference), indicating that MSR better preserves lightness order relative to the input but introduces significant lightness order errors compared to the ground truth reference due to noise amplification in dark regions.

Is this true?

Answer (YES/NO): NO